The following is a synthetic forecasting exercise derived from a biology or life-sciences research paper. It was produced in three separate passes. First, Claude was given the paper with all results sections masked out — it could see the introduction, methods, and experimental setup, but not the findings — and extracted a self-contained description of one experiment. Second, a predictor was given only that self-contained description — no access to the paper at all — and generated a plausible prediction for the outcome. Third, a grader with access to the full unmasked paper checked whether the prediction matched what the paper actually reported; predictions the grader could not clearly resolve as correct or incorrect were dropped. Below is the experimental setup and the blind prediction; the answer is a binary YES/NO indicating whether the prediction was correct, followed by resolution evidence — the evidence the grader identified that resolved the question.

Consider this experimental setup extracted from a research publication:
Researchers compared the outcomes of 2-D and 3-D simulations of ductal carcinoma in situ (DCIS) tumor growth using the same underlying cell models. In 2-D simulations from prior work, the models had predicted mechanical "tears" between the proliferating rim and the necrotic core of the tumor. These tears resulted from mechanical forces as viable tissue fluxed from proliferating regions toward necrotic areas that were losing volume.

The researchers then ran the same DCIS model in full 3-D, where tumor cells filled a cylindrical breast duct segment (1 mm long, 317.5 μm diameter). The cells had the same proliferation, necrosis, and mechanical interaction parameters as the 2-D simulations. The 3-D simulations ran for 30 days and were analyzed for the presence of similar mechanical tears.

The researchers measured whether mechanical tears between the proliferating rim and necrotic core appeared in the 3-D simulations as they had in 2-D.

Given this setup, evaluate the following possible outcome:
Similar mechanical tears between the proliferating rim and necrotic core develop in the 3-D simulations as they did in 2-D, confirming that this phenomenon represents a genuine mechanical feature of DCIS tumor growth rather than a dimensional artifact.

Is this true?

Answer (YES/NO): NO